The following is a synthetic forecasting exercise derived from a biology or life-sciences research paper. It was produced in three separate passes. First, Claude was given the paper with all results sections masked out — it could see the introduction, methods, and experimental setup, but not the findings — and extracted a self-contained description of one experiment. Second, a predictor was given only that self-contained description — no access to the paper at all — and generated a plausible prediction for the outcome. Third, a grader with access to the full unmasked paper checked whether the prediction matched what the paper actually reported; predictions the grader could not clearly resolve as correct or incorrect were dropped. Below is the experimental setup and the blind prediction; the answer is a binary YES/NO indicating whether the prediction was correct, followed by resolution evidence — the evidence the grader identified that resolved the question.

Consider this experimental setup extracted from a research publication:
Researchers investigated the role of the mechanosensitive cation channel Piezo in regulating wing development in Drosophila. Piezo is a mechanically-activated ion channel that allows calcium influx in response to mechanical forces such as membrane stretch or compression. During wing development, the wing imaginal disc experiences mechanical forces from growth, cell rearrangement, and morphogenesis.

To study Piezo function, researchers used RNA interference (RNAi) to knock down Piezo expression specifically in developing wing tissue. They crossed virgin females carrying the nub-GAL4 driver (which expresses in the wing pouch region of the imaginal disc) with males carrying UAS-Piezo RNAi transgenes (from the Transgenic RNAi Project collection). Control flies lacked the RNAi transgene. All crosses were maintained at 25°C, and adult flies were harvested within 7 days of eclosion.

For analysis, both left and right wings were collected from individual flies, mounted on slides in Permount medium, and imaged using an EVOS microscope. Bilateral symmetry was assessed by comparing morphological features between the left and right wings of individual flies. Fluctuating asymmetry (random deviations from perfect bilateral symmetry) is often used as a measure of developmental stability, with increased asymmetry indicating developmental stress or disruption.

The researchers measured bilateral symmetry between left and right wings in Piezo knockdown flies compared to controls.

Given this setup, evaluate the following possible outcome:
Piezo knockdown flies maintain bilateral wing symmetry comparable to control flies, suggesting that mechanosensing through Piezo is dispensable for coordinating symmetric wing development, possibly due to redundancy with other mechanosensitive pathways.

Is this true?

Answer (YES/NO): NO